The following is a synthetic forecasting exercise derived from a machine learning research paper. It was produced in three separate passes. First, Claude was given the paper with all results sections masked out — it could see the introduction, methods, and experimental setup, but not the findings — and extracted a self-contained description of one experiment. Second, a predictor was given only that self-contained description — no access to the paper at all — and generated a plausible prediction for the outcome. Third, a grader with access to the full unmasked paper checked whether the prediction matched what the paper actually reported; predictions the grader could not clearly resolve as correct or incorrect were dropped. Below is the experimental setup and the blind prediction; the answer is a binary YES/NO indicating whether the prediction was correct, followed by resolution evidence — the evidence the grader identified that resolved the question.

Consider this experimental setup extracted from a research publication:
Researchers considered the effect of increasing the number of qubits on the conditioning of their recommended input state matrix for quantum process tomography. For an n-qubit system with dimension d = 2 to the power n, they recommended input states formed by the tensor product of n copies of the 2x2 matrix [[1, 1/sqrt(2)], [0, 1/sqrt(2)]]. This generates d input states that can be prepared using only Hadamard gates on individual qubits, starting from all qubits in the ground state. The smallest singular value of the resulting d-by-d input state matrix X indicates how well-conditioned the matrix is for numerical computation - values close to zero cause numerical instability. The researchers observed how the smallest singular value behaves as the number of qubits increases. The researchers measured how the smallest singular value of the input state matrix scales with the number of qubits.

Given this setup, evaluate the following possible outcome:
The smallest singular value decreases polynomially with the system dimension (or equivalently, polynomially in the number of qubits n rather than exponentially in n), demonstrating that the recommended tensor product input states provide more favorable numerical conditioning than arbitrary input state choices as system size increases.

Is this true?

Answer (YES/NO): NO